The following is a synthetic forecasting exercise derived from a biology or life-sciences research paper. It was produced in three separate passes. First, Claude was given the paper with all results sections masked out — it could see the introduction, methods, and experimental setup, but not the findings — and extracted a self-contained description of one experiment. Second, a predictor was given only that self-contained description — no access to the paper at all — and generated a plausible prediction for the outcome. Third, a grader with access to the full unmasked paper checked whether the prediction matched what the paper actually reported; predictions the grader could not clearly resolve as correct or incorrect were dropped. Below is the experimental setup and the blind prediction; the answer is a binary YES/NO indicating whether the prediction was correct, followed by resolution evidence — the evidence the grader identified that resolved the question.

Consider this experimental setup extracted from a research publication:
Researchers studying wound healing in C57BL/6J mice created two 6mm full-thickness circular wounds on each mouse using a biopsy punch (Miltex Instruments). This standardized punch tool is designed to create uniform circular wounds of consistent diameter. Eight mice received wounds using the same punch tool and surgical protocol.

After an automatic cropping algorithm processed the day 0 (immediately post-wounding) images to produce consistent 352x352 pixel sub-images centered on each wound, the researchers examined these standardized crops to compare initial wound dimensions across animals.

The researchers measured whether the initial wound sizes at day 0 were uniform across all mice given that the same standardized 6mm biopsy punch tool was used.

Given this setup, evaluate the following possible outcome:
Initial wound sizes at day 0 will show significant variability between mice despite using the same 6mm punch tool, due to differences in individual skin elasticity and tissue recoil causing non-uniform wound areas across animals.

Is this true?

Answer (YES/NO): YES